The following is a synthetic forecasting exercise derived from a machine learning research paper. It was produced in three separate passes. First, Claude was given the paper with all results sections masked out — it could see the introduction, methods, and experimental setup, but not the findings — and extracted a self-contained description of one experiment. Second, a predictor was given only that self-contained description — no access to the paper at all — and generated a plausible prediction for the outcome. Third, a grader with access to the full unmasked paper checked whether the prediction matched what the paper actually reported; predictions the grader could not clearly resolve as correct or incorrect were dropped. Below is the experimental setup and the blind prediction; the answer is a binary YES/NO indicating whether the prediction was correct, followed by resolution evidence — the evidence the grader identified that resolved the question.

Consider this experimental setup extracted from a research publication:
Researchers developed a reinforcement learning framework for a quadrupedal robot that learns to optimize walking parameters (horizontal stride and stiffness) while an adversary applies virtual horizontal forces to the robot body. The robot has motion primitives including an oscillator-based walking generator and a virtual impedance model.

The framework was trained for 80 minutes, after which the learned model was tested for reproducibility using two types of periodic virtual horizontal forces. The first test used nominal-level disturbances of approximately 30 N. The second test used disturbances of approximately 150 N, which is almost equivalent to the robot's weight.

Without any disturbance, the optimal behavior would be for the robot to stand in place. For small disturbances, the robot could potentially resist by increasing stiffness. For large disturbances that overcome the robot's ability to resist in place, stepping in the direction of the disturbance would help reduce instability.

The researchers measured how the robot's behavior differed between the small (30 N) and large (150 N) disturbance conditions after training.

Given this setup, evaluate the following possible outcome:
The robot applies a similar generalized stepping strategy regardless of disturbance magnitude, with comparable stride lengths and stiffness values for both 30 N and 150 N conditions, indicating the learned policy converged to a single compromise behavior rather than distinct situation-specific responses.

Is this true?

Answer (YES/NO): NO